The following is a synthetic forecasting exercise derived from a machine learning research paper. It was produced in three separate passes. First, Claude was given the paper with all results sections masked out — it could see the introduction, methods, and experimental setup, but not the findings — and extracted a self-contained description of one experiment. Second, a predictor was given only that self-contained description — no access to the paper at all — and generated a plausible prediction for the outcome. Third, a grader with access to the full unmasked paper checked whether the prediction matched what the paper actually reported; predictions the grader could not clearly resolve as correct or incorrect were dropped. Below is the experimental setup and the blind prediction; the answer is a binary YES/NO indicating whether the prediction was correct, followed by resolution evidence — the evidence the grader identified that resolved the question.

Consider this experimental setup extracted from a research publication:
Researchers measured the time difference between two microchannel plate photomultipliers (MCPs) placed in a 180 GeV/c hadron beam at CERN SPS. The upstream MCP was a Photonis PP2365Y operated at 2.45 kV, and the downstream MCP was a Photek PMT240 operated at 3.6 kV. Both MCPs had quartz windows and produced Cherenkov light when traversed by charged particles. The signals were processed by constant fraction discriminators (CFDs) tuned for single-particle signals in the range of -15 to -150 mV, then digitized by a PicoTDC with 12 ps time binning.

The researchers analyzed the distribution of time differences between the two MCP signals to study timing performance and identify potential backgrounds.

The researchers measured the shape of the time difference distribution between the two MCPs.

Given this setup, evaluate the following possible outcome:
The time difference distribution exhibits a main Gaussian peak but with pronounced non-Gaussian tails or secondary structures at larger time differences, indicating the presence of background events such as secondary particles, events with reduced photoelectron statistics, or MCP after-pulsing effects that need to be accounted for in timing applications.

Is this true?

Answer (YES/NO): YES